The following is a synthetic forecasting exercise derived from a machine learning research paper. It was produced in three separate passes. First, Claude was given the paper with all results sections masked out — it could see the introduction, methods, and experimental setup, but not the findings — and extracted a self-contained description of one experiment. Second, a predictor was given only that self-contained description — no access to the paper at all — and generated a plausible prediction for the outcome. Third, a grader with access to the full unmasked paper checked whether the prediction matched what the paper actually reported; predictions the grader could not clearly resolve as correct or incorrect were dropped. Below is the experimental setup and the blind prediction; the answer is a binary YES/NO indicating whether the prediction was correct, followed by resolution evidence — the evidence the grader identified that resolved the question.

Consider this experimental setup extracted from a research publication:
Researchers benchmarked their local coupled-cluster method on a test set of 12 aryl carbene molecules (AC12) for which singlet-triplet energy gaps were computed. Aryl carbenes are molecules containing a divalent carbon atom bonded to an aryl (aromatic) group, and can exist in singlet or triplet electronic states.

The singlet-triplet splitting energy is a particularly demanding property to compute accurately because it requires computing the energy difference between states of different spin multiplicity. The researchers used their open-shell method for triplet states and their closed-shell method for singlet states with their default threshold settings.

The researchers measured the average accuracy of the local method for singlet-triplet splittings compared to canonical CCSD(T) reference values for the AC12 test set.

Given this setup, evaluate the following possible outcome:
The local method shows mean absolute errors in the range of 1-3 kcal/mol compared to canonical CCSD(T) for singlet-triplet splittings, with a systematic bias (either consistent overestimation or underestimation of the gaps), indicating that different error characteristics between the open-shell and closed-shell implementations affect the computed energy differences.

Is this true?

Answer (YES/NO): NO